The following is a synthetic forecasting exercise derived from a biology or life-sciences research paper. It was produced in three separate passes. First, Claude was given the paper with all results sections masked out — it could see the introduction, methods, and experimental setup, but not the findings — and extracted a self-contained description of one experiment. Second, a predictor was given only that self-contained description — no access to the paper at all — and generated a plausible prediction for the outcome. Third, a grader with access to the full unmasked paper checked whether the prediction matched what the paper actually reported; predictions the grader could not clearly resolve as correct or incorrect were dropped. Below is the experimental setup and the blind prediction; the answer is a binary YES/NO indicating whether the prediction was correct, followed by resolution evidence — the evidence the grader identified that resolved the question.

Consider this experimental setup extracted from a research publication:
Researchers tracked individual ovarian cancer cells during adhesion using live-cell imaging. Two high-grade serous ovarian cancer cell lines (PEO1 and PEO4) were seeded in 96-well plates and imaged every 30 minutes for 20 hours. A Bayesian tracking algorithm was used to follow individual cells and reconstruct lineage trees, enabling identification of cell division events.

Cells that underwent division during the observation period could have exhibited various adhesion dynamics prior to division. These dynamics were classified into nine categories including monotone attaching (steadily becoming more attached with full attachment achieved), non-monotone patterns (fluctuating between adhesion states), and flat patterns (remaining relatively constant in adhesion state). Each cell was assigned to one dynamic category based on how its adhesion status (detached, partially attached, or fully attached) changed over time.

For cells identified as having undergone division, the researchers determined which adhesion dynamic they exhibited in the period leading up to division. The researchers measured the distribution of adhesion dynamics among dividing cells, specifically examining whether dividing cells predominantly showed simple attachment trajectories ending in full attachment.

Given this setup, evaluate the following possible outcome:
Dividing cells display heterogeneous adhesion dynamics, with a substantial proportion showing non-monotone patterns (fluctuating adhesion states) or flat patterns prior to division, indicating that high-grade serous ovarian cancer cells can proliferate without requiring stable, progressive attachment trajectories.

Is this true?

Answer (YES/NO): YES